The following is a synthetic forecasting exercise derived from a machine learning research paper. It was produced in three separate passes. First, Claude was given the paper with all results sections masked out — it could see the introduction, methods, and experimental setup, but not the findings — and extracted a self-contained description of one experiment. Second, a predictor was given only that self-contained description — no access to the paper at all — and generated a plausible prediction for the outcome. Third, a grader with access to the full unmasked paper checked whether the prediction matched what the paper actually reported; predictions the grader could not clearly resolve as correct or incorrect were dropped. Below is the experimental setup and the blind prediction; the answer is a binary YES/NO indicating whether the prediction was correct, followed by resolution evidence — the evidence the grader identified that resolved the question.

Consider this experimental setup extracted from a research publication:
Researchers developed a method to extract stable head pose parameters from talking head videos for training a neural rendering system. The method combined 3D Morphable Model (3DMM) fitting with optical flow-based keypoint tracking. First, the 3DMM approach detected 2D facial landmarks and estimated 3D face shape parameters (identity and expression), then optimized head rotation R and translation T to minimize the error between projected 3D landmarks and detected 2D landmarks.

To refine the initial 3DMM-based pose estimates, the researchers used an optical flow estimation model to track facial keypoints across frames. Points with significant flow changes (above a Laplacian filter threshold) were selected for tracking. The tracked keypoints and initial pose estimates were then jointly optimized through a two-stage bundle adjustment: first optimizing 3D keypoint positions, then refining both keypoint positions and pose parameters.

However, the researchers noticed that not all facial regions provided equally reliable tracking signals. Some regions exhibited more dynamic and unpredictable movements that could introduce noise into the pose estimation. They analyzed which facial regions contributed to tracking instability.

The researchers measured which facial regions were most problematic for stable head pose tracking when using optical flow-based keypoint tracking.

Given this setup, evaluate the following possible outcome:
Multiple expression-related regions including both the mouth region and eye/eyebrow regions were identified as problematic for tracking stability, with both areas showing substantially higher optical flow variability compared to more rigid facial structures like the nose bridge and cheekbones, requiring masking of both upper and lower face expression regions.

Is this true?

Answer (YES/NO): NO